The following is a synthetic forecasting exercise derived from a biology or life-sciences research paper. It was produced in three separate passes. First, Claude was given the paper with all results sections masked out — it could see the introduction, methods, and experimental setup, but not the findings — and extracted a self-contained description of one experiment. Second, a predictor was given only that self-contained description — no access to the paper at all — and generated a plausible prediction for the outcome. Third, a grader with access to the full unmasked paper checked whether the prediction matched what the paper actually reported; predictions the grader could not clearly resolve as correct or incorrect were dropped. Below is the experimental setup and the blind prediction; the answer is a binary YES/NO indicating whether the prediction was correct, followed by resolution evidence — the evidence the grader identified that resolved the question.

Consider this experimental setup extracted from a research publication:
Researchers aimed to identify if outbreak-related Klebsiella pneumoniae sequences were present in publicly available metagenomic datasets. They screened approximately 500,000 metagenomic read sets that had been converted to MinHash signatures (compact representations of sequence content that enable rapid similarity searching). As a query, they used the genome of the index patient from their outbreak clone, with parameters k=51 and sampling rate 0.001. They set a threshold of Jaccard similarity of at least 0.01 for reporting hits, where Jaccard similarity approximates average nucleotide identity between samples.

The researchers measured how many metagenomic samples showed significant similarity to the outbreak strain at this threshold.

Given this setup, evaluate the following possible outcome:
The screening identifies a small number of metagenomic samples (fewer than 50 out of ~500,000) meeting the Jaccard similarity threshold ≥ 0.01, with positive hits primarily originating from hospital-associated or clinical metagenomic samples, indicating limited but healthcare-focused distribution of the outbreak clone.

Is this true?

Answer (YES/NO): NO